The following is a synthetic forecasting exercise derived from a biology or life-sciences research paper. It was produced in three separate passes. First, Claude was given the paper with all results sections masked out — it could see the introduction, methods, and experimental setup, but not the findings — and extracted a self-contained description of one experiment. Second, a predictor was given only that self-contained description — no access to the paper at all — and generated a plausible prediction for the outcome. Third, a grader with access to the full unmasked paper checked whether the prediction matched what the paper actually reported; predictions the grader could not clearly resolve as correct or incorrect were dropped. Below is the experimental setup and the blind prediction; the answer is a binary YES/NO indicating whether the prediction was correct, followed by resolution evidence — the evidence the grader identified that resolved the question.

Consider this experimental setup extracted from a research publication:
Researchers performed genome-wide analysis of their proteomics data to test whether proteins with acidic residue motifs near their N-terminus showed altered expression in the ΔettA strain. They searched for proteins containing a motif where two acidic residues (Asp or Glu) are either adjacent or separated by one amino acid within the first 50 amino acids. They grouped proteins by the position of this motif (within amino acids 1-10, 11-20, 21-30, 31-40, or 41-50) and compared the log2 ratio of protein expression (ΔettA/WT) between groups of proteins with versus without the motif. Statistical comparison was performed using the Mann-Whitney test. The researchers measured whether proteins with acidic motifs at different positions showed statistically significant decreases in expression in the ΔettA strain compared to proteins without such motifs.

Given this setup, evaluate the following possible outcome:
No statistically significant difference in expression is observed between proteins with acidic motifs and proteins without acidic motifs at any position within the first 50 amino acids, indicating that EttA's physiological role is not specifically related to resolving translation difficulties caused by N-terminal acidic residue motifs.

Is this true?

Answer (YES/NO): NO